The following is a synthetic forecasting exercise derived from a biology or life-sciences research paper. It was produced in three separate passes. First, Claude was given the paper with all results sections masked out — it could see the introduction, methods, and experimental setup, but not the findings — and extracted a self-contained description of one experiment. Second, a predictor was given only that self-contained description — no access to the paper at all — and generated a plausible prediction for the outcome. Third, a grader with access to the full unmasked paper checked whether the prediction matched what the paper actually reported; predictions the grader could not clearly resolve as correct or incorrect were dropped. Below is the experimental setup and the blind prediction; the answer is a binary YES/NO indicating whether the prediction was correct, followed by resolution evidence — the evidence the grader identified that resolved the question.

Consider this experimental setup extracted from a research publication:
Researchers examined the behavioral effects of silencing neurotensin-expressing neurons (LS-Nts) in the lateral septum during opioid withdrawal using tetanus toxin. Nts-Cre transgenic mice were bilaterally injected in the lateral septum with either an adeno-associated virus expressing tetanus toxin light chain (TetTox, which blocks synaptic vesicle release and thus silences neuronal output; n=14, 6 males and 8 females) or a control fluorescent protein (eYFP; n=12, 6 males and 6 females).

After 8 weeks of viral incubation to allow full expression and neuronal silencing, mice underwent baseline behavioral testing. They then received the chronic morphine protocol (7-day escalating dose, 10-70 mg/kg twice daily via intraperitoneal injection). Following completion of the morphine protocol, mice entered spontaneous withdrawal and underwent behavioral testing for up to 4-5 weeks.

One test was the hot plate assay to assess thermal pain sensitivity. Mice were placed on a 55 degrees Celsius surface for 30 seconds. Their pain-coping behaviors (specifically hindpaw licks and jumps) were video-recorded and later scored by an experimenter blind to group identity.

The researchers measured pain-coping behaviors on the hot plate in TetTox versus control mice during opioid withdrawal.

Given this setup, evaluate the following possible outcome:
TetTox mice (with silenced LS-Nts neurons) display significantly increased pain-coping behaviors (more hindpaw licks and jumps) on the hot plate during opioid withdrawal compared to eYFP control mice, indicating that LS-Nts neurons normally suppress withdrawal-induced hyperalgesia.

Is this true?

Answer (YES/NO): YES